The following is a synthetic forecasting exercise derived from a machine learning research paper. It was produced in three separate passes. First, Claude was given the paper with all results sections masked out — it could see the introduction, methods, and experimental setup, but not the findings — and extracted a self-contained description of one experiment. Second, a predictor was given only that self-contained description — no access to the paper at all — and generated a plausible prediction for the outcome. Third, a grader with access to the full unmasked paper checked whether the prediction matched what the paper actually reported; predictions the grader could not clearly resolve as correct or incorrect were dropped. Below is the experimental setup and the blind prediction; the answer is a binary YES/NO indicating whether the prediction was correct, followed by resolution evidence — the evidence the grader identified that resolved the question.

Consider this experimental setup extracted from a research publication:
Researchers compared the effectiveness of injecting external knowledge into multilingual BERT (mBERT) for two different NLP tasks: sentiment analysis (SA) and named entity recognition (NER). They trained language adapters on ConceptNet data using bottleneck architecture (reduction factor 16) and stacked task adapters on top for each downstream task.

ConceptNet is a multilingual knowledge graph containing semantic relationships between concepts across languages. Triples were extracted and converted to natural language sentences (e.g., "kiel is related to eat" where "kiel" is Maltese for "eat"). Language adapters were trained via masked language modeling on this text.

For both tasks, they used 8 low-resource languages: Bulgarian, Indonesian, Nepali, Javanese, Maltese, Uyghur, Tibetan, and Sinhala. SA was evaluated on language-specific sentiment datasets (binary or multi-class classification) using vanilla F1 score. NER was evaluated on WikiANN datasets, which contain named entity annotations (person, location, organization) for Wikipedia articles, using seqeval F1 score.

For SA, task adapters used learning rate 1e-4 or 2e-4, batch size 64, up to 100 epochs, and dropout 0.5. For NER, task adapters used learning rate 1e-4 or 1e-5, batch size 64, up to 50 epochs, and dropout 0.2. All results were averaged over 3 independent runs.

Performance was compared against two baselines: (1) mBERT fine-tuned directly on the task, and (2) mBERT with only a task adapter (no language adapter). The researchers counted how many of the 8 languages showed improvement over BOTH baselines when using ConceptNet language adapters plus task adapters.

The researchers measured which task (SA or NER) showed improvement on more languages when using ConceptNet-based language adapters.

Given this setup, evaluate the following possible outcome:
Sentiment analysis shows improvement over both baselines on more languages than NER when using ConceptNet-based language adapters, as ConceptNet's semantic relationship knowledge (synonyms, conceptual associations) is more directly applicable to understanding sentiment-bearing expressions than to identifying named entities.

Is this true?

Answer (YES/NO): YES